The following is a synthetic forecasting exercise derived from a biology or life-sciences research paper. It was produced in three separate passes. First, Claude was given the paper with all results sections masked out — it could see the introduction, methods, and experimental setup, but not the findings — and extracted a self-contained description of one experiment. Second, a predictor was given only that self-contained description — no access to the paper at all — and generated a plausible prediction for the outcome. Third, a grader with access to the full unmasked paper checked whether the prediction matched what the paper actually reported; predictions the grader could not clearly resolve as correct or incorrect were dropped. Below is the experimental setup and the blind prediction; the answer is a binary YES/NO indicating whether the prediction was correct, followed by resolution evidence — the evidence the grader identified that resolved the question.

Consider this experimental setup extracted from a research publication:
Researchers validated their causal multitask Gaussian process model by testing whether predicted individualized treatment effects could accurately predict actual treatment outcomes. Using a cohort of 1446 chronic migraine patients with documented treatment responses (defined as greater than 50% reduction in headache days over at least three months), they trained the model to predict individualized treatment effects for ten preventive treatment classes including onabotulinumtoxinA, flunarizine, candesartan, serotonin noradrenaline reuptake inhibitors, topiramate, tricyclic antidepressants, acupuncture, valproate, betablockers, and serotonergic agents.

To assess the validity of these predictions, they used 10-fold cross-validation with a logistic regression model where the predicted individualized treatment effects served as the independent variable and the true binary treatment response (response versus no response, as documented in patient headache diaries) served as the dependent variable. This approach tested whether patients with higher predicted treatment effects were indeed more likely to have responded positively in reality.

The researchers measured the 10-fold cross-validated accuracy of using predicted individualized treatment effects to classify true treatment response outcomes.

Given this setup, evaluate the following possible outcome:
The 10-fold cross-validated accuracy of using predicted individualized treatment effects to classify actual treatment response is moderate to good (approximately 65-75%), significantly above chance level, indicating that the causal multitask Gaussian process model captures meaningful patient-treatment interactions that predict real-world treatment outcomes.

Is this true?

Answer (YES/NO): YES